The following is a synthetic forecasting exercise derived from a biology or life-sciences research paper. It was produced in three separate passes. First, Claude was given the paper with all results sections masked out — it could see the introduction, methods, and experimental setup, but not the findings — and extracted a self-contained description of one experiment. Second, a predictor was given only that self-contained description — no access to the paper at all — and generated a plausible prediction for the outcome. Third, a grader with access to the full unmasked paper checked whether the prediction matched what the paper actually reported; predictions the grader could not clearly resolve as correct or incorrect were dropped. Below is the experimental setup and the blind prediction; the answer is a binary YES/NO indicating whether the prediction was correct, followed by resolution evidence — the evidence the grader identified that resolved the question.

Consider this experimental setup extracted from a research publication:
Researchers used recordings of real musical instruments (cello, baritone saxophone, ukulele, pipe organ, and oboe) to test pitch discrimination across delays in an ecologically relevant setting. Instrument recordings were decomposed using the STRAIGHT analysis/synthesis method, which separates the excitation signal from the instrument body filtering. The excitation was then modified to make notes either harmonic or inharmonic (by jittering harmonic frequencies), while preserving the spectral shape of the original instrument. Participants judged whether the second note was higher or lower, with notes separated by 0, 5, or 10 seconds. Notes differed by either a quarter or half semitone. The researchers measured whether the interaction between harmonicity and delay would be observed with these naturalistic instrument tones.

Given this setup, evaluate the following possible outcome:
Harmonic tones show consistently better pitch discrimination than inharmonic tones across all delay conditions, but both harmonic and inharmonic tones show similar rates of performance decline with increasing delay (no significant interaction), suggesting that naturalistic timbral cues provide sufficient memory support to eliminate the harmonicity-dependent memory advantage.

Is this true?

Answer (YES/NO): NO